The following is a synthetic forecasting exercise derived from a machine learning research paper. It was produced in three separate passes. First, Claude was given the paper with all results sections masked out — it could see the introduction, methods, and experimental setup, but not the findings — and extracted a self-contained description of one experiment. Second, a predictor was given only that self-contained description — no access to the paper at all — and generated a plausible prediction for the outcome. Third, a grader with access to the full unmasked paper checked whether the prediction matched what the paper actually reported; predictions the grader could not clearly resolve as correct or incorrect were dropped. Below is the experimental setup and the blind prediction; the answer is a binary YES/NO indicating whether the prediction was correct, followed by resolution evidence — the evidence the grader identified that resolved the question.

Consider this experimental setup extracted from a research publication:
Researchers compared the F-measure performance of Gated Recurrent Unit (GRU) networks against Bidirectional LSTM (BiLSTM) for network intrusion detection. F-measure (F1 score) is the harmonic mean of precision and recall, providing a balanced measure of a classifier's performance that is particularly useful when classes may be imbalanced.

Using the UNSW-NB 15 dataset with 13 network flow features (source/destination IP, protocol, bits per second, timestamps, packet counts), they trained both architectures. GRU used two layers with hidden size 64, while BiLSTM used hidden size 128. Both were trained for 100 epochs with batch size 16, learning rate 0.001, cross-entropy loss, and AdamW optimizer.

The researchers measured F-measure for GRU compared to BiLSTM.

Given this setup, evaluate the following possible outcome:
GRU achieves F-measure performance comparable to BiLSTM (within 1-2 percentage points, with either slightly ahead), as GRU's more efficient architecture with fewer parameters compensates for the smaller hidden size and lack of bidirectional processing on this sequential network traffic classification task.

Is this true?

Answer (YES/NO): NO